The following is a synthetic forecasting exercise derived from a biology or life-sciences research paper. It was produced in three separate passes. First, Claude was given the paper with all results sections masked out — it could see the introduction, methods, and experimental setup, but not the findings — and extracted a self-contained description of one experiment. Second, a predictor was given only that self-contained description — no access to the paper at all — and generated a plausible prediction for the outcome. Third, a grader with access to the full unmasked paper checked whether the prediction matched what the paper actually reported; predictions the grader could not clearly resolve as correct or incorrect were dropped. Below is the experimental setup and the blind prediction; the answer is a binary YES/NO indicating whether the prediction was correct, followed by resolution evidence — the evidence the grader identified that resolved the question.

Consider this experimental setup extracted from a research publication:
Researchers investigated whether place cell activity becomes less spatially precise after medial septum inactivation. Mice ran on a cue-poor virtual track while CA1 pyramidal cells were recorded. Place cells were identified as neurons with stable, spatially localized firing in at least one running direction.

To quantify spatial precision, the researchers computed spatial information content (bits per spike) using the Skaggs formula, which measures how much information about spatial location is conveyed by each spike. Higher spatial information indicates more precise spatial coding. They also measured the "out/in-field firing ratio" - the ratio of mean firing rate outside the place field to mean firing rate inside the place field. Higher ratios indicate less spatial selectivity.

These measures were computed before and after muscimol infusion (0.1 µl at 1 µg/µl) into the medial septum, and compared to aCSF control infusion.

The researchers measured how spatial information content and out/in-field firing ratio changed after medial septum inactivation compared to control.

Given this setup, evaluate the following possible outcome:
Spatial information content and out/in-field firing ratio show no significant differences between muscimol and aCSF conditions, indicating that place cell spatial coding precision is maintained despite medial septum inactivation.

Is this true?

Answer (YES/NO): YES